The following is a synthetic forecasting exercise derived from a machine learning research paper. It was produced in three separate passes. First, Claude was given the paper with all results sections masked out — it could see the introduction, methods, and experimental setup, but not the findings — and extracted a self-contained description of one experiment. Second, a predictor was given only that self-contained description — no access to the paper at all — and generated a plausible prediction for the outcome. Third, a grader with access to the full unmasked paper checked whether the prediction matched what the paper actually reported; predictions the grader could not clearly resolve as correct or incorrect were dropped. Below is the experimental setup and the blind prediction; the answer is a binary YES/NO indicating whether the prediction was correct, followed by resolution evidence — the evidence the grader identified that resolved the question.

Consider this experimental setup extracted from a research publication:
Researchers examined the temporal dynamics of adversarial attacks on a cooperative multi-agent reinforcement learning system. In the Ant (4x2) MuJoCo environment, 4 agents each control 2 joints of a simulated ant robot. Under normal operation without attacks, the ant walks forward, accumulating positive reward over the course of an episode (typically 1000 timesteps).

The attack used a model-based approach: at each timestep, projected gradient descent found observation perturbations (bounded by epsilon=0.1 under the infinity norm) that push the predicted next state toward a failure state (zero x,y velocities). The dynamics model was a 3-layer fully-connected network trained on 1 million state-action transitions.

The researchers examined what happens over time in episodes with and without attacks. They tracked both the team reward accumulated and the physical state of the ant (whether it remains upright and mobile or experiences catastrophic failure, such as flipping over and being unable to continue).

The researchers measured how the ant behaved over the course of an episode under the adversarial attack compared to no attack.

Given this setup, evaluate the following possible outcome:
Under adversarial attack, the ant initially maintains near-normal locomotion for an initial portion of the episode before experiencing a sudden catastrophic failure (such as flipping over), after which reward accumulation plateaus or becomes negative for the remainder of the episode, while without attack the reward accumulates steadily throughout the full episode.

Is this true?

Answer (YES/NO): NO